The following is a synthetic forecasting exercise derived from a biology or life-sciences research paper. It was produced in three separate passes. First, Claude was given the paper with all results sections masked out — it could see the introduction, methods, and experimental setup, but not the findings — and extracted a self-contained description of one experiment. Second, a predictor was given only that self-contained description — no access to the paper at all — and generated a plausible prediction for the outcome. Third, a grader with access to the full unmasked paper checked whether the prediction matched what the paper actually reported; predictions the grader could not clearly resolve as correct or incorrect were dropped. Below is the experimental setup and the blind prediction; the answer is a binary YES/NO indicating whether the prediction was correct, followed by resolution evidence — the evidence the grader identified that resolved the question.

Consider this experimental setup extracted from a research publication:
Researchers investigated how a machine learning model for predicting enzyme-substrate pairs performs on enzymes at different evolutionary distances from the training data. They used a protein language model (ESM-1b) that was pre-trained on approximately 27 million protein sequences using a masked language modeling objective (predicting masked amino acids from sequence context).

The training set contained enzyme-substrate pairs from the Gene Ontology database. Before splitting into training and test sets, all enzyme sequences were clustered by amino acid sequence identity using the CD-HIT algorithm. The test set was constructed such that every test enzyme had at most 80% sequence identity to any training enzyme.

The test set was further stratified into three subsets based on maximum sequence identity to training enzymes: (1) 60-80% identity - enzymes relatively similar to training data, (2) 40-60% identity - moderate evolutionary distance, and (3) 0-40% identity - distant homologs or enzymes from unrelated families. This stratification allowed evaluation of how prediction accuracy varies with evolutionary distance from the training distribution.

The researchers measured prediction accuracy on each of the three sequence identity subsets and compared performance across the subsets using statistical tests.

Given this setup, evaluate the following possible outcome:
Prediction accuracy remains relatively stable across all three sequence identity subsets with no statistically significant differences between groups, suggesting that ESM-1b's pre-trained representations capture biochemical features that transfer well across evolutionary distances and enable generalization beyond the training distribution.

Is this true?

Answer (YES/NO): NO